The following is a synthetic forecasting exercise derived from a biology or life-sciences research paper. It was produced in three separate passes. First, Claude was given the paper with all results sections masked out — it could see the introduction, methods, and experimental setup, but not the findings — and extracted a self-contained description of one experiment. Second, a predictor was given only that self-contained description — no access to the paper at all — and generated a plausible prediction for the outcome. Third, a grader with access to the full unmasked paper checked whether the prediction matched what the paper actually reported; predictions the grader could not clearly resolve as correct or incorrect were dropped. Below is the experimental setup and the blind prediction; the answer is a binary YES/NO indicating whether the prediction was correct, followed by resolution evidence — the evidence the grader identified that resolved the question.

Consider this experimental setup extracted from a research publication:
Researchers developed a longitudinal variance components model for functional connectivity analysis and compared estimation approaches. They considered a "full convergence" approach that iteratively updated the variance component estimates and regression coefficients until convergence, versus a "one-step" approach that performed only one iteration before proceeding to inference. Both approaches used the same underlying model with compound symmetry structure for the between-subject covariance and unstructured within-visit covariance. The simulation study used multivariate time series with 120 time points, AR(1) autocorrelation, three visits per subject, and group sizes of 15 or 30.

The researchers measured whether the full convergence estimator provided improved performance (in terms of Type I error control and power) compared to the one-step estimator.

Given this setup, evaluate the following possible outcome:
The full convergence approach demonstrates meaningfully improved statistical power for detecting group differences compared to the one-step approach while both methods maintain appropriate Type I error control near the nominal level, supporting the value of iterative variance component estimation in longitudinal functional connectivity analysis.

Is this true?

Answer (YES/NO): NO